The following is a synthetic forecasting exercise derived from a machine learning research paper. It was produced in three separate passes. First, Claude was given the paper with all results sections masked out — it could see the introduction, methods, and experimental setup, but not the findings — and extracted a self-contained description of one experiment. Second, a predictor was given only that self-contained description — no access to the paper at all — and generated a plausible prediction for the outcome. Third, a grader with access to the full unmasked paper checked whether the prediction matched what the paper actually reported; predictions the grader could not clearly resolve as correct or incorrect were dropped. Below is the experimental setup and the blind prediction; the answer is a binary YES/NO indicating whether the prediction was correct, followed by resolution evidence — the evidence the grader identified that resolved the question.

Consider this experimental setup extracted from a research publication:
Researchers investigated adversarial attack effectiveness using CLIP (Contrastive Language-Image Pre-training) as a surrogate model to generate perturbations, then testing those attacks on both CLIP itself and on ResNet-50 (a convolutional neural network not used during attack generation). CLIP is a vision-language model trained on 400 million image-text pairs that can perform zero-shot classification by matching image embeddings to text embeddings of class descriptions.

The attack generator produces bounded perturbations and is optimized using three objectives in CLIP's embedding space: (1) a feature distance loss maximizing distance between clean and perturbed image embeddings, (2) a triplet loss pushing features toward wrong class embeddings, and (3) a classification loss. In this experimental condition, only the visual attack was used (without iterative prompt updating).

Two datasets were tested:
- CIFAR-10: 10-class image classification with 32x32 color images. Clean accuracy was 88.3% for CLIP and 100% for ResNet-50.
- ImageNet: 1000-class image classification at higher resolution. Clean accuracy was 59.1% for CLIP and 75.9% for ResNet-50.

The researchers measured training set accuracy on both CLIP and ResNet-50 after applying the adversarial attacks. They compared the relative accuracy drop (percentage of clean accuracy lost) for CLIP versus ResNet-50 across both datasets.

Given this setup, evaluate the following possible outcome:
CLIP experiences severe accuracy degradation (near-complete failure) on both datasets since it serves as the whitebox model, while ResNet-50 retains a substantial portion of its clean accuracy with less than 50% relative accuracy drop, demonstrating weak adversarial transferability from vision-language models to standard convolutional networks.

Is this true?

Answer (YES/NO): YES